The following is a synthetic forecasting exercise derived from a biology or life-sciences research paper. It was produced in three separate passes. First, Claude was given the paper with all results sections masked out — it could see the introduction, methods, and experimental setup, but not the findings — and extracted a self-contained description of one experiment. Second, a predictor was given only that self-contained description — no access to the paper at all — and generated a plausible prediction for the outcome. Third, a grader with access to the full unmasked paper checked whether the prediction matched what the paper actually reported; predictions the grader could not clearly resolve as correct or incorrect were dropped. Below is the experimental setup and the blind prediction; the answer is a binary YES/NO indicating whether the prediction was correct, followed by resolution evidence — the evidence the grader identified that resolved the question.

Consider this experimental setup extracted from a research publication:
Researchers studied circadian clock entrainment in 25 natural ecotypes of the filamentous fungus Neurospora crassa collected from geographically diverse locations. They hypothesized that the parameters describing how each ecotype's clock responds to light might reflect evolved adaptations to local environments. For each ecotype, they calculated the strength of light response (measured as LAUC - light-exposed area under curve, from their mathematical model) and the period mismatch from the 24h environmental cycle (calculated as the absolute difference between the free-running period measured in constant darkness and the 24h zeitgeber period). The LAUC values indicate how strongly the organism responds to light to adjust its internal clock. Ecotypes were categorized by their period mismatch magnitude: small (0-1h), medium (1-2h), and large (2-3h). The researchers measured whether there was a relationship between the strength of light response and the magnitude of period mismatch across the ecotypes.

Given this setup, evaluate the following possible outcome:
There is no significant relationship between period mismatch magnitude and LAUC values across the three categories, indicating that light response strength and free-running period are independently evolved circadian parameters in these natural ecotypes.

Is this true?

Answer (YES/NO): YES